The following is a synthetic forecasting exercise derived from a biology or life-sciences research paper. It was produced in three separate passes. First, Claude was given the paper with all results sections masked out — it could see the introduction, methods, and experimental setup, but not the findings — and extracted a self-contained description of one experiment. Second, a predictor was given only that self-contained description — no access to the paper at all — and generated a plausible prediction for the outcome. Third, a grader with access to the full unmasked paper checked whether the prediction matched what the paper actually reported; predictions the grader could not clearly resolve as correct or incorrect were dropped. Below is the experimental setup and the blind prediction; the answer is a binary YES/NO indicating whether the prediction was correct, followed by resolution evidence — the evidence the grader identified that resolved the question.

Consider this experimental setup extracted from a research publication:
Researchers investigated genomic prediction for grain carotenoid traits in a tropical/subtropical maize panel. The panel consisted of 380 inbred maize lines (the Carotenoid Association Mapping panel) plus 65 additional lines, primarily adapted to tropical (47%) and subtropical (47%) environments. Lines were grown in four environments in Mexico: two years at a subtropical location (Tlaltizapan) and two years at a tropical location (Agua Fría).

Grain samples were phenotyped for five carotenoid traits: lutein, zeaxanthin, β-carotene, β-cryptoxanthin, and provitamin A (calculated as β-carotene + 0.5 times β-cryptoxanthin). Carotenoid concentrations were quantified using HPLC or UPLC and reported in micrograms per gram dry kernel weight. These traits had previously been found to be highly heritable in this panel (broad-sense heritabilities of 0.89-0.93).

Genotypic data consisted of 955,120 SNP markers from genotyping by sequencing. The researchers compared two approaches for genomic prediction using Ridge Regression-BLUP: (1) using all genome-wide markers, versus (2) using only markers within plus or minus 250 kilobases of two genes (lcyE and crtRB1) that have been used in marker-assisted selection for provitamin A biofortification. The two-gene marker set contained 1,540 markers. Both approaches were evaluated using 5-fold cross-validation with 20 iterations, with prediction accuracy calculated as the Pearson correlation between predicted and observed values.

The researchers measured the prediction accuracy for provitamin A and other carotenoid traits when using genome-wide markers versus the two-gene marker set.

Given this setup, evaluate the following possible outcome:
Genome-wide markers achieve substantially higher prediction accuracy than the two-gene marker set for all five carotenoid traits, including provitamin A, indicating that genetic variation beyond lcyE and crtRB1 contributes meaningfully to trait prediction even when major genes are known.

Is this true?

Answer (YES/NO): YES